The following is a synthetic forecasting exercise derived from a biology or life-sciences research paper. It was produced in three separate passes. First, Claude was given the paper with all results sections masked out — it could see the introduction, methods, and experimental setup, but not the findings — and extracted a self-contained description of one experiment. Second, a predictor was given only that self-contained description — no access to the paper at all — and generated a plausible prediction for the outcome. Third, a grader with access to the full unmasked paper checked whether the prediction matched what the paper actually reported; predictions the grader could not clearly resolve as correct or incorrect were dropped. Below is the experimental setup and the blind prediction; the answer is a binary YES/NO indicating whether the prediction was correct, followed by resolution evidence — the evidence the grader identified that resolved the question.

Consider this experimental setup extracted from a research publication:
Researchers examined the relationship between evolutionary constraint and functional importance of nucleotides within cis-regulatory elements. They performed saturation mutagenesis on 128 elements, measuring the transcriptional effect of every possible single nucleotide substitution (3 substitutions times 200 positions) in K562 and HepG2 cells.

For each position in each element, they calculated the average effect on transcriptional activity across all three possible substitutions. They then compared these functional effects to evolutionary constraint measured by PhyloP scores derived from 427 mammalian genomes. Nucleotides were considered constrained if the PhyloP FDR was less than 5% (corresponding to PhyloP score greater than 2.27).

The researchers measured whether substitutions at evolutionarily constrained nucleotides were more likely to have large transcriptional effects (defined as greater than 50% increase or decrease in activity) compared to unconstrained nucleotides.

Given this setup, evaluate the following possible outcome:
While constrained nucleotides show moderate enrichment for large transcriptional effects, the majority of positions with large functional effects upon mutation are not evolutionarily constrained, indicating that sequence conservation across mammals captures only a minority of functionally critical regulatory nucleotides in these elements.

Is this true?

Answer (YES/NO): NO